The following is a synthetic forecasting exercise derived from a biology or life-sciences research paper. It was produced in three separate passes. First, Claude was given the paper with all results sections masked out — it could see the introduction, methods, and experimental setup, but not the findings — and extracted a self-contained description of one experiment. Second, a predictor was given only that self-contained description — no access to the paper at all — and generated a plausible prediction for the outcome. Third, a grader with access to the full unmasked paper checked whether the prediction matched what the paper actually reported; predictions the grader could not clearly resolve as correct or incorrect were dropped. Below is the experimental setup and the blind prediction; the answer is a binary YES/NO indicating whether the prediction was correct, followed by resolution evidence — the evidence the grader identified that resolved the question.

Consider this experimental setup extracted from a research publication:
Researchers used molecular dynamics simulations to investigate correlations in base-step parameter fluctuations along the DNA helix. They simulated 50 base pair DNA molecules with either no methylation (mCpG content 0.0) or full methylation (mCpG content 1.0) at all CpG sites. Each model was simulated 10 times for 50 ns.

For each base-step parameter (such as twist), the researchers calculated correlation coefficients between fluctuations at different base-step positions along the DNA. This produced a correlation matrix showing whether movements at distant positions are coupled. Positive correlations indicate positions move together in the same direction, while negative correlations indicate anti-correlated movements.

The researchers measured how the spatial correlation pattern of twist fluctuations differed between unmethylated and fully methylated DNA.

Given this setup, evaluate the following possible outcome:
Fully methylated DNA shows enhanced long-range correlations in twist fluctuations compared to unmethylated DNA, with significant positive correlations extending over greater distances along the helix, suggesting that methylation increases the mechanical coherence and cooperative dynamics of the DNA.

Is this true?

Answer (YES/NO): NO